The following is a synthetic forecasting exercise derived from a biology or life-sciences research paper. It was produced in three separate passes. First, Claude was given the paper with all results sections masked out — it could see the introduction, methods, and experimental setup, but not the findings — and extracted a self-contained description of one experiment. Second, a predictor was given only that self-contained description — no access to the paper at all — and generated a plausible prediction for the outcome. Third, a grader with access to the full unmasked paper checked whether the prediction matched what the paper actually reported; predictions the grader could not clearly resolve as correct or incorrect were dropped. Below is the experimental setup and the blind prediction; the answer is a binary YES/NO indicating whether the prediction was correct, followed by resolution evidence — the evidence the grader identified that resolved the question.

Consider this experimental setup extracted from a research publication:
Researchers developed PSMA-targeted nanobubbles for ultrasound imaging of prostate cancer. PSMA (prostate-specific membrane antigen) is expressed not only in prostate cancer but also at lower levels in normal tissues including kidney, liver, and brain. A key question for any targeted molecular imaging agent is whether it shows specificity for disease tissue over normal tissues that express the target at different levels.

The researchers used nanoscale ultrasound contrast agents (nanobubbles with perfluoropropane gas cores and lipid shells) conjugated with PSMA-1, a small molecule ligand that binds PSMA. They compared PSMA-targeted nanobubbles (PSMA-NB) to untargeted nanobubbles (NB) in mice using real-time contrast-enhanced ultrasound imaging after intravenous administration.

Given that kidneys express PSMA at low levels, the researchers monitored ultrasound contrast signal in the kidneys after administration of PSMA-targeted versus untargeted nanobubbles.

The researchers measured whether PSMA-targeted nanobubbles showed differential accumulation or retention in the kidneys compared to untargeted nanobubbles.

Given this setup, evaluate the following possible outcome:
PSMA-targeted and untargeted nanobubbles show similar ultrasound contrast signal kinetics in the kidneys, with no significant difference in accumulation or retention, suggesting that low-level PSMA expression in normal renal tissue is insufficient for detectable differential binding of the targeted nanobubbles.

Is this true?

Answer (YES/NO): NO